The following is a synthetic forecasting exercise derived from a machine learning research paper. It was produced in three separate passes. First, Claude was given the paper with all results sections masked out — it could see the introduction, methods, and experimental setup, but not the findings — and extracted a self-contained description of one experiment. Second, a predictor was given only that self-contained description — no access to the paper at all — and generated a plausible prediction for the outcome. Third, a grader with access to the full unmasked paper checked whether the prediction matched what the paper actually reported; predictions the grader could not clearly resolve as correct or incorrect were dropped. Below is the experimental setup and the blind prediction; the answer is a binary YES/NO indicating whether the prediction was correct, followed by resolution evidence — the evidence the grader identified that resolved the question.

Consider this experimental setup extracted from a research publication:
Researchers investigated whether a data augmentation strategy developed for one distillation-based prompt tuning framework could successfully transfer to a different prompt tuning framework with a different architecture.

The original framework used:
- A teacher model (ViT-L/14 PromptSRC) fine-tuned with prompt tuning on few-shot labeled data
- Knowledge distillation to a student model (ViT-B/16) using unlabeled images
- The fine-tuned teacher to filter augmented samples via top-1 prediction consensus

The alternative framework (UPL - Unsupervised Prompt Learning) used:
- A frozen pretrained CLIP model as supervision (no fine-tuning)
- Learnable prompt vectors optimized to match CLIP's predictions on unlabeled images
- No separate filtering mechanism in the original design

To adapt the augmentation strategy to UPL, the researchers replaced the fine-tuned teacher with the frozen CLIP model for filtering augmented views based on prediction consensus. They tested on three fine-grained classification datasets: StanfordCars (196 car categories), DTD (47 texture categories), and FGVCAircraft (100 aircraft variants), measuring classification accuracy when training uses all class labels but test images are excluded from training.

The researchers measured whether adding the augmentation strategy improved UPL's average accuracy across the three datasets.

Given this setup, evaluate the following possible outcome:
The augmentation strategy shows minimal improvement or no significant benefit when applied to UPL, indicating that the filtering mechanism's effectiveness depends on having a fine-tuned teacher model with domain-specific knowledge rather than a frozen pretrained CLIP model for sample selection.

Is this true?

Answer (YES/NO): NO